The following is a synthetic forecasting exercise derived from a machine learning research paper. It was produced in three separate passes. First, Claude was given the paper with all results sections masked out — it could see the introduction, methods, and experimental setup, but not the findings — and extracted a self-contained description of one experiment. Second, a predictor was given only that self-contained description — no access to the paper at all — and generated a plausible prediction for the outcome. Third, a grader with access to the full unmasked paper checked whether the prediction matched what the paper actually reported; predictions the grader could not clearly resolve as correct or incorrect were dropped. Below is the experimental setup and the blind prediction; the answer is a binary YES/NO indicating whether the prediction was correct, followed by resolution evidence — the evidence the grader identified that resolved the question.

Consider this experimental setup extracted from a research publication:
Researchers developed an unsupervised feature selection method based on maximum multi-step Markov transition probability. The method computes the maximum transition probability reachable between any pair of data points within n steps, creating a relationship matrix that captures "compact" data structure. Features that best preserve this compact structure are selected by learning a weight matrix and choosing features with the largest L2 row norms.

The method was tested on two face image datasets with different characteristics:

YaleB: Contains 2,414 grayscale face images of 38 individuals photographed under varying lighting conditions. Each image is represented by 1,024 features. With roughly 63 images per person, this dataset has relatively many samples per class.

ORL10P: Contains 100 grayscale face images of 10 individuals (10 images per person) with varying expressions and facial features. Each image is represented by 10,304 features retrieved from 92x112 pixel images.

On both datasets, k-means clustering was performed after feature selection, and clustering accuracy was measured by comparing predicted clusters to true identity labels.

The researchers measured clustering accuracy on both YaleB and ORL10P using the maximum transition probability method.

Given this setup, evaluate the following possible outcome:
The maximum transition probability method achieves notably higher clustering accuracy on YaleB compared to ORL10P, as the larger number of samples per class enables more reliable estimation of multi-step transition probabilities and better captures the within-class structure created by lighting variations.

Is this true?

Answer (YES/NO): NO